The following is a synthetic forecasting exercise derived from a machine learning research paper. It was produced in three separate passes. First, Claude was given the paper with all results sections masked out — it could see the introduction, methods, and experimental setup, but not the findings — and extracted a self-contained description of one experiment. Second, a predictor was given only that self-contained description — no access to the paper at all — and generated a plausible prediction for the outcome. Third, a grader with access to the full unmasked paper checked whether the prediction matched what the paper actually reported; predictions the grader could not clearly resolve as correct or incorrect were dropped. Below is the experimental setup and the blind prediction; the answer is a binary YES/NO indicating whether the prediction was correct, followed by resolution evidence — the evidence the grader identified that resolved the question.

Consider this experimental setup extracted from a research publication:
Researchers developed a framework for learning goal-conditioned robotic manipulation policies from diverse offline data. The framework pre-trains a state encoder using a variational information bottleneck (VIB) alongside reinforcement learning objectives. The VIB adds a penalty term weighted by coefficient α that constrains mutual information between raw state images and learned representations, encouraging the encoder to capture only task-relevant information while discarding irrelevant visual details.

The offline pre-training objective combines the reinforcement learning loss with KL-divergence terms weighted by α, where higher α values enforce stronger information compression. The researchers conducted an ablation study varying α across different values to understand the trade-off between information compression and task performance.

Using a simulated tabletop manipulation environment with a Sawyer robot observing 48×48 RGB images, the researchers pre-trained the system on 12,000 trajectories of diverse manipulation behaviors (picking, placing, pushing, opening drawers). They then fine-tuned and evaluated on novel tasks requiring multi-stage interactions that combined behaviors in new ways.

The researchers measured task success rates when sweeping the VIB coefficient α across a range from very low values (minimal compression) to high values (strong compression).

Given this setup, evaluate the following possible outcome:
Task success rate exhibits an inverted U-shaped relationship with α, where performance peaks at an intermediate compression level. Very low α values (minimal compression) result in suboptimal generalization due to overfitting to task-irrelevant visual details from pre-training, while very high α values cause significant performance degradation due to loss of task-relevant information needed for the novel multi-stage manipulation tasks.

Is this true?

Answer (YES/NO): YES